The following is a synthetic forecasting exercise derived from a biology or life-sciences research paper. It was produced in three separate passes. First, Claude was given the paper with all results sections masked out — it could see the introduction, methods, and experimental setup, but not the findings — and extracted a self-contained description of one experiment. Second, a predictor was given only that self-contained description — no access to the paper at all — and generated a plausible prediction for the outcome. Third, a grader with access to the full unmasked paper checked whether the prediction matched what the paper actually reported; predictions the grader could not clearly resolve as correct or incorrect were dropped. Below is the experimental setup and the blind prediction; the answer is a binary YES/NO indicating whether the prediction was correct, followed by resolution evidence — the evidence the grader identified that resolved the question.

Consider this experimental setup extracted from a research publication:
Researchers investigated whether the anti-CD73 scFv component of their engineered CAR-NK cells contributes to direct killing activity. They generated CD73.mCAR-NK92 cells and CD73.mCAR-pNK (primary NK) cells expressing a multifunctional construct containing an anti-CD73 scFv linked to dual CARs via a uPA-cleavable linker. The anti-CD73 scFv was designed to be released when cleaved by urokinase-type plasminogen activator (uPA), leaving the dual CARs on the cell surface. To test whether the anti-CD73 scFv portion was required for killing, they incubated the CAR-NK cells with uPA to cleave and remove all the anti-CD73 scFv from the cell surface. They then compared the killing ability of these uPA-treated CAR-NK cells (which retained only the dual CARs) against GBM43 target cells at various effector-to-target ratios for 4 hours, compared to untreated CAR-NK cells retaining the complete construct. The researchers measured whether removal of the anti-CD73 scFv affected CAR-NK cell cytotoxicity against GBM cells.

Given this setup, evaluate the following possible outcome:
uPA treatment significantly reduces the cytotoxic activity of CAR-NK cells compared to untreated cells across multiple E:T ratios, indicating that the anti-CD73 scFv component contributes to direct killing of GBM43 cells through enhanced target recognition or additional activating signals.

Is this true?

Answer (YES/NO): YES